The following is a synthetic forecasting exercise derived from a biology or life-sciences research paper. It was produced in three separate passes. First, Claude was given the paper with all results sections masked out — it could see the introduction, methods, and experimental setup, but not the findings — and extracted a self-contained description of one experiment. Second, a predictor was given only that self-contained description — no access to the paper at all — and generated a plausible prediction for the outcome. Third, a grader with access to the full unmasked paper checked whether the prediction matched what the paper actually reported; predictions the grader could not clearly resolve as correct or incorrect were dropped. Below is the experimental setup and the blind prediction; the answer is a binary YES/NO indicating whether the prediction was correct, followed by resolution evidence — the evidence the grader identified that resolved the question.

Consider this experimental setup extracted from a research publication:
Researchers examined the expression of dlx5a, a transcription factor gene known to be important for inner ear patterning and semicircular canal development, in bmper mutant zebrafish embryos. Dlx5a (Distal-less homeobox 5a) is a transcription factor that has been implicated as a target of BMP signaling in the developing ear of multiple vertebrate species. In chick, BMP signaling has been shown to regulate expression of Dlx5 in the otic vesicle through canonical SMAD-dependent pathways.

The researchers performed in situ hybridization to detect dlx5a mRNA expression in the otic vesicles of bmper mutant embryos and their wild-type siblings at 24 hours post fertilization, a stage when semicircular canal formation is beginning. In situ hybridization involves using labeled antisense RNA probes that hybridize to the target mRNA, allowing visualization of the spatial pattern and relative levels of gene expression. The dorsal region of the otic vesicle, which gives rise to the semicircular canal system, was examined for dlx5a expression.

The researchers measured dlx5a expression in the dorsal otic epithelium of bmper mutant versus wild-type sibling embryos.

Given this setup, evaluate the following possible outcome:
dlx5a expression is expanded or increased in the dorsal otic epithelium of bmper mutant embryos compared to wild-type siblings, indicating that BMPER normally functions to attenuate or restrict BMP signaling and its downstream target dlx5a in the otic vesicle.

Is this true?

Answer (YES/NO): NO